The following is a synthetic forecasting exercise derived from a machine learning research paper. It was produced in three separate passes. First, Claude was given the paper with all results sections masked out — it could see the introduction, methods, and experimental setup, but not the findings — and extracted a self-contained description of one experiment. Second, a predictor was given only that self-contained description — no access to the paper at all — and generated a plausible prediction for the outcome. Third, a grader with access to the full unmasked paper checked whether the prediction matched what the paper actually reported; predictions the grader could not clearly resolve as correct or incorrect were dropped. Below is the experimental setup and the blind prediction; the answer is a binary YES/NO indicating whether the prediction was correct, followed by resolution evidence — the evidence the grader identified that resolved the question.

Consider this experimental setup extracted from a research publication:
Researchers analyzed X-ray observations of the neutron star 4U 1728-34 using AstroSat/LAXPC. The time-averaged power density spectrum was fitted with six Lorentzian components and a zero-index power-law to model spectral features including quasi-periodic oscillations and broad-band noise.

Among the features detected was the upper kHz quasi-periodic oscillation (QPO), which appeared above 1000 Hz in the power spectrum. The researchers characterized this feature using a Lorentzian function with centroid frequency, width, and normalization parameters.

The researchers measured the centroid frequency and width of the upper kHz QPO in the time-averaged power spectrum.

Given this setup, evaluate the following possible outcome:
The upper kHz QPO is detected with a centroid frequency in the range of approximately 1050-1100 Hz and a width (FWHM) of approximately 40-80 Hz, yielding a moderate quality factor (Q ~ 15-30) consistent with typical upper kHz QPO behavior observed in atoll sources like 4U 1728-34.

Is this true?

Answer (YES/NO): NO